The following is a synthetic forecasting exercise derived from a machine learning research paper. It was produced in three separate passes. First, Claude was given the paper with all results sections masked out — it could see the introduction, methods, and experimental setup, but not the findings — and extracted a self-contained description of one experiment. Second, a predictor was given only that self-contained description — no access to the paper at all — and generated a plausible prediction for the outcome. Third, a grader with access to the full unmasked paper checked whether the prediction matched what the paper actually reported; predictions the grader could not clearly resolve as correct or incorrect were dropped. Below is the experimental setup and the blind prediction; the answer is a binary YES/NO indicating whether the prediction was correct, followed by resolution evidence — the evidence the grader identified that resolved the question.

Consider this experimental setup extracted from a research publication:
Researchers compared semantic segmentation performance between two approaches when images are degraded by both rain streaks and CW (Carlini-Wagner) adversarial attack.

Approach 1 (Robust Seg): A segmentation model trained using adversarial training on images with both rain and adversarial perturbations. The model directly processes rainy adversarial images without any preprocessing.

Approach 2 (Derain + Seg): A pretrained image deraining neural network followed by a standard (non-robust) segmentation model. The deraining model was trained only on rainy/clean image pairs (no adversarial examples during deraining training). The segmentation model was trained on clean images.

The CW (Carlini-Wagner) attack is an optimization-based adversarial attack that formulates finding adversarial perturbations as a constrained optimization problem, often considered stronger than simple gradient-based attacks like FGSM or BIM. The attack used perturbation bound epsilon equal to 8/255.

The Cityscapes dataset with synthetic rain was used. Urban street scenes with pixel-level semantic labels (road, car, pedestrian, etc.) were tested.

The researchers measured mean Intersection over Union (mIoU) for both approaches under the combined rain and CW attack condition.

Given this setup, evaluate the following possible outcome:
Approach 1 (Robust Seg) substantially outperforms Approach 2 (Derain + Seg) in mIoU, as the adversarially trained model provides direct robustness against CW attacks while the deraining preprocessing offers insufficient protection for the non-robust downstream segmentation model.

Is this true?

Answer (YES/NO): NO